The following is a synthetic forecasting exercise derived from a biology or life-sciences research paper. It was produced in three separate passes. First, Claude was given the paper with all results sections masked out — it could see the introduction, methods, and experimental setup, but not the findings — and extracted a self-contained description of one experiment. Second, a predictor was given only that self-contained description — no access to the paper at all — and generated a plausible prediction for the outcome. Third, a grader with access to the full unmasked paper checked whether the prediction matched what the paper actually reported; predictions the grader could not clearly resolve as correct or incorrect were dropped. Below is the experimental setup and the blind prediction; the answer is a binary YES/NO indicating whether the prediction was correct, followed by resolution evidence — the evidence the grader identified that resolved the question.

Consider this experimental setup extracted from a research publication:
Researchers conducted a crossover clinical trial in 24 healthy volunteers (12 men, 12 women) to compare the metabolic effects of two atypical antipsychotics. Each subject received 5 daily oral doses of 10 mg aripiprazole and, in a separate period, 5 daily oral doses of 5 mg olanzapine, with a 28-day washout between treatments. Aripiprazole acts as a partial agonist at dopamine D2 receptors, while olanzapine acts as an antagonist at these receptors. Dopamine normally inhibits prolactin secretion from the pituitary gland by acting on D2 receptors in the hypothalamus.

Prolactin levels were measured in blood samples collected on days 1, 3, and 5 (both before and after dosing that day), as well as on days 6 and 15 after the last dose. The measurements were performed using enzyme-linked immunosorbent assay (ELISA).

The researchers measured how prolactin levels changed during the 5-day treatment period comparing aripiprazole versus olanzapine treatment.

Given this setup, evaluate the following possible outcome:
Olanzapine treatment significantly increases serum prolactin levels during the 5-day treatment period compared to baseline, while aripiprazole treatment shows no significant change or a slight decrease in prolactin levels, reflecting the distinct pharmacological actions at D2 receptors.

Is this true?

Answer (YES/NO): YES